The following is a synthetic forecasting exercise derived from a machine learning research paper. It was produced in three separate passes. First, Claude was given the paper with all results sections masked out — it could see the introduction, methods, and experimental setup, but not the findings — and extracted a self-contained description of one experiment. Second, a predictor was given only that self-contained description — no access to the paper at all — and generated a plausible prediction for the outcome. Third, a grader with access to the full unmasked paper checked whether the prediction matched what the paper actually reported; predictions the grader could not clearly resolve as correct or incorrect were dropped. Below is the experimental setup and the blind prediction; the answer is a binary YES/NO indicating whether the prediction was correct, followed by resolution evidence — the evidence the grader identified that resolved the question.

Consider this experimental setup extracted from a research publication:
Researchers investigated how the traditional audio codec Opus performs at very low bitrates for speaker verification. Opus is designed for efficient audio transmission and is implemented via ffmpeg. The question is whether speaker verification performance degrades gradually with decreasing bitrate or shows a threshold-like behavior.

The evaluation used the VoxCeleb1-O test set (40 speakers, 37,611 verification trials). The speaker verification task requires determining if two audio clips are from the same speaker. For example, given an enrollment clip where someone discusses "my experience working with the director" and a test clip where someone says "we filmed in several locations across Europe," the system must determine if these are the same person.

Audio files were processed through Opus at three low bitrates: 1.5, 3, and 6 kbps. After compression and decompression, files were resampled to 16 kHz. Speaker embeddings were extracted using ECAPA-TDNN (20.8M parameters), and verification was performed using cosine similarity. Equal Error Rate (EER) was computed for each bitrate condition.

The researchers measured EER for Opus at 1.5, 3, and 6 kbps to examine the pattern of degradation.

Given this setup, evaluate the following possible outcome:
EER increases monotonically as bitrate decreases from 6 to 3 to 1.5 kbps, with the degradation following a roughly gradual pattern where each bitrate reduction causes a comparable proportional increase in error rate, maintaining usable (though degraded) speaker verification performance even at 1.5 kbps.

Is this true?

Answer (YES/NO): NO